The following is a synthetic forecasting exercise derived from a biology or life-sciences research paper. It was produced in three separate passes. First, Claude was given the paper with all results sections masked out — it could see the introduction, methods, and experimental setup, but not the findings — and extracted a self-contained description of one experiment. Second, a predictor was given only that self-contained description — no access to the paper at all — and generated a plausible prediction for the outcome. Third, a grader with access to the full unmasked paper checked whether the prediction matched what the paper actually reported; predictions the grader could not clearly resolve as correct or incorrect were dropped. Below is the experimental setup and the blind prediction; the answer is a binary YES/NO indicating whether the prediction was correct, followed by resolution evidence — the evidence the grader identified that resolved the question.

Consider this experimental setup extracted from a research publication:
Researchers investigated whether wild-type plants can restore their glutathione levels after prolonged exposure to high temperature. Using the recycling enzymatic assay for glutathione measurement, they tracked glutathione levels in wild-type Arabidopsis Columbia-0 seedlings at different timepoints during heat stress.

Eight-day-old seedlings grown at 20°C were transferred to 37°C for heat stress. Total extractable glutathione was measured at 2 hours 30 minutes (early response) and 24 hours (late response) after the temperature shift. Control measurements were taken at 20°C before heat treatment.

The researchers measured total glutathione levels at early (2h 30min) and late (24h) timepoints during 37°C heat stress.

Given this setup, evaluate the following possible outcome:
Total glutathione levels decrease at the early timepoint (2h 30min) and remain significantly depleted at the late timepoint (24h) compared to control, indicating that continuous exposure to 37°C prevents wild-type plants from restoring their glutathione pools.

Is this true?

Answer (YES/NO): NO